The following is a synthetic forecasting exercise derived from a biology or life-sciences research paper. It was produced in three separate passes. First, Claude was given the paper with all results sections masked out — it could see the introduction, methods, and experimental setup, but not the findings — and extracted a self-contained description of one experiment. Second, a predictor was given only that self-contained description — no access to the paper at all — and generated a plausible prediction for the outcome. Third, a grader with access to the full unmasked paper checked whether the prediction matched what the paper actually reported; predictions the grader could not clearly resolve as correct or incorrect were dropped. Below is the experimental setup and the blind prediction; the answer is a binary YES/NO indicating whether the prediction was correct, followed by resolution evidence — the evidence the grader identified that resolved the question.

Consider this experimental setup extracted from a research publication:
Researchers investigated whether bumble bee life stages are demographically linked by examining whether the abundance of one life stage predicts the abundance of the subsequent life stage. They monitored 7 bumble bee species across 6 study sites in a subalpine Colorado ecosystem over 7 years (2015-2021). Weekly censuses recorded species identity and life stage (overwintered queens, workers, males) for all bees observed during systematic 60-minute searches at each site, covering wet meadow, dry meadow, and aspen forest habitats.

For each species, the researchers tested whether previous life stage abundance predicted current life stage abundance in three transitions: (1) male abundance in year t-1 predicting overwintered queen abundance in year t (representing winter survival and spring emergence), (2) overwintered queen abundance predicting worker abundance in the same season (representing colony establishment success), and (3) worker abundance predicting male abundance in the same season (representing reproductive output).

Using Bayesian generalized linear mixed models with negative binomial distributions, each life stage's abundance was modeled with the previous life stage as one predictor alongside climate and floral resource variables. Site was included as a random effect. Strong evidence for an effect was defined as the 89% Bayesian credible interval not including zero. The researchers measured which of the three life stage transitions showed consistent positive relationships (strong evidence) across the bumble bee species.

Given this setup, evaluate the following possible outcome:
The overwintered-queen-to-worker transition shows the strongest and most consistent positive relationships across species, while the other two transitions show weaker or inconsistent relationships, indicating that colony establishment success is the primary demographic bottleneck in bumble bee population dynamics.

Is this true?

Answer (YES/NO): NO